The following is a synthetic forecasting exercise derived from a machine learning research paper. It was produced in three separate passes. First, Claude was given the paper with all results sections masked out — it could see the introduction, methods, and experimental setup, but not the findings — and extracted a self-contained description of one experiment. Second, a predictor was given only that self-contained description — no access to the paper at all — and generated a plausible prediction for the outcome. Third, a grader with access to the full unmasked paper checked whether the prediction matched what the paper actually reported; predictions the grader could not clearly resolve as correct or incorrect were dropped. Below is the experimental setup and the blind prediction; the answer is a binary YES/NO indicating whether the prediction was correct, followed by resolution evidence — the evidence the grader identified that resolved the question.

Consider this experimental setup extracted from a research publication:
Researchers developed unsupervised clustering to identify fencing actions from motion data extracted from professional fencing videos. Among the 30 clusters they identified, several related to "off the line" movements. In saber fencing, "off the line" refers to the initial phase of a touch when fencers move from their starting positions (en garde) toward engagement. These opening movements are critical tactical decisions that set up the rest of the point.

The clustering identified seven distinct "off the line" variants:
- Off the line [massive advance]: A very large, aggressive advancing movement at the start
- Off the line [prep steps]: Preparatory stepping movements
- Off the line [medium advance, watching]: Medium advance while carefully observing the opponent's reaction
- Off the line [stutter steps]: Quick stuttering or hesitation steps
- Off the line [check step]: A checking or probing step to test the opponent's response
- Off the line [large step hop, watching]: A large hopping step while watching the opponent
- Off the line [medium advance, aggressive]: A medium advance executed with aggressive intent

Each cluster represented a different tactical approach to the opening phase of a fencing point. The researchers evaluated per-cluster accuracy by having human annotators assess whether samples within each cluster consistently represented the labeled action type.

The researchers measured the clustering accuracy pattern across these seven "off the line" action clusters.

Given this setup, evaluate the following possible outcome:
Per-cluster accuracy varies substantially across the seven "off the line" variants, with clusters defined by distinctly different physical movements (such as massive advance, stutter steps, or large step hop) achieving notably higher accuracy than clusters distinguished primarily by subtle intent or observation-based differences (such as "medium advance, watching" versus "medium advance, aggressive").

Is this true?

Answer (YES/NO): NO